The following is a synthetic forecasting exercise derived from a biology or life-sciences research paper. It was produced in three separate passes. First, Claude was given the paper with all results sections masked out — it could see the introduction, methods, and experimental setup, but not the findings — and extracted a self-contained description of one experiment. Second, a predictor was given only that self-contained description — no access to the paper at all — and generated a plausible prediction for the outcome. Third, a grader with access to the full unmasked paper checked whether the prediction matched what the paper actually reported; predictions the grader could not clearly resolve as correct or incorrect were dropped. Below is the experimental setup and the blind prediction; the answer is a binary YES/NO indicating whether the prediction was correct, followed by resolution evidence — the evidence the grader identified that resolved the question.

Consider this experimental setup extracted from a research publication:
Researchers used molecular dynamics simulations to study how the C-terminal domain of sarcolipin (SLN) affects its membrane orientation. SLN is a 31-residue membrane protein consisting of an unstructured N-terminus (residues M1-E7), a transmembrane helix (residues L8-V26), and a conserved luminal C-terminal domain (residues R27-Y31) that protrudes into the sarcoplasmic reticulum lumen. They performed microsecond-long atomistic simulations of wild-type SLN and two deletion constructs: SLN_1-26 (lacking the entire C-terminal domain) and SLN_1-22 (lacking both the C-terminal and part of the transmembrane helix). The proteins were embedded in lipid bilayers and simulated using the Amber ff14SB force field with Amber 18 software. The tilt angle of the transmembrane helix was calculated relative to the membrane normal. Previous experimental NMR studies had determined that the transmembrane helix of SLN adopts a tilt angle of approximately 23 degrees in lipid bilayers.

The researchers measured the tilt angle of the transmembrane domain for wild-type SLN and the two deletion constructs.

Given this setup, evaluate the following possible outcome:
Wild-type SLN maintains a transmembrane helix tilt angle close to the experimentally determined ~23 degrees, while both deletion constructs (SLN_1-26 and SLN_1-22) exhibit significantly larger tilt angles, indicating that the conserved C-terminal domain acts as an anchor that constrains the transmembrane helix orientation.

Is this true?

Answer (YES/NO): NO